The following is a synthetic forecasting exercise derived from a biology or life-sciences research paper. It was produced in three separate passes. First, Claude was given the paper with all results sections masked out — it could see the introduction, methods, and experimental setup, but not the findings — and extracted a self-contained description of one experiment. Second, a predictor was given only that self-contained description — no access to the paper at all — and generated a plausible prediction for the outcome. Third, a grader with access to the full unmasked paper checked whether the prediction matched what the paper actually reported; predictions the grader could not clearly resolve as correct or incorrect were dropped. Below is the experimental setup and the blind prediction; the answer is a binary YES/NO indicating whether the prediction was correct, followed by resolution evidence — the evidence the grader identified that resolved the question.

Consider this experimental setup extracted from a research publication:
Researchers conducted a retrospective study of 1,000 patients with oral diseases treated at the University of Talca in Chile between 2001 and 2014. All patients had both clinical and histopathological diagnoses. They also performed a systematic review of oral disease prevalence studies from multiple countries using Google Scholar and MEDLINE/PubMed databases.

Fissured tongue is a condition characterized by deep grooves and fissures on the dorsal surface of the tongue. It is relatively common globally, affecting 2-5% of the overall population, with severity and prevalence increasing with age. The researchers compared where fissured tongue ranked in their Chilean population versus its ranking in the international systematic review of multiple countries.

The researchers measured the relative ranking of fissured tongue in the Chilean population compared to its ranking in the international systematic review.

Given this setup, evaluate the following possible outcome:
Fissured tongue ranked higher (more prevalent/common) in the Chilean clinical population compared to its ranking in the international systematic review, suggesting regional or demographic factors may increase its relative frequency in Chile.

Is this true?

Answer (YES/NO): NO